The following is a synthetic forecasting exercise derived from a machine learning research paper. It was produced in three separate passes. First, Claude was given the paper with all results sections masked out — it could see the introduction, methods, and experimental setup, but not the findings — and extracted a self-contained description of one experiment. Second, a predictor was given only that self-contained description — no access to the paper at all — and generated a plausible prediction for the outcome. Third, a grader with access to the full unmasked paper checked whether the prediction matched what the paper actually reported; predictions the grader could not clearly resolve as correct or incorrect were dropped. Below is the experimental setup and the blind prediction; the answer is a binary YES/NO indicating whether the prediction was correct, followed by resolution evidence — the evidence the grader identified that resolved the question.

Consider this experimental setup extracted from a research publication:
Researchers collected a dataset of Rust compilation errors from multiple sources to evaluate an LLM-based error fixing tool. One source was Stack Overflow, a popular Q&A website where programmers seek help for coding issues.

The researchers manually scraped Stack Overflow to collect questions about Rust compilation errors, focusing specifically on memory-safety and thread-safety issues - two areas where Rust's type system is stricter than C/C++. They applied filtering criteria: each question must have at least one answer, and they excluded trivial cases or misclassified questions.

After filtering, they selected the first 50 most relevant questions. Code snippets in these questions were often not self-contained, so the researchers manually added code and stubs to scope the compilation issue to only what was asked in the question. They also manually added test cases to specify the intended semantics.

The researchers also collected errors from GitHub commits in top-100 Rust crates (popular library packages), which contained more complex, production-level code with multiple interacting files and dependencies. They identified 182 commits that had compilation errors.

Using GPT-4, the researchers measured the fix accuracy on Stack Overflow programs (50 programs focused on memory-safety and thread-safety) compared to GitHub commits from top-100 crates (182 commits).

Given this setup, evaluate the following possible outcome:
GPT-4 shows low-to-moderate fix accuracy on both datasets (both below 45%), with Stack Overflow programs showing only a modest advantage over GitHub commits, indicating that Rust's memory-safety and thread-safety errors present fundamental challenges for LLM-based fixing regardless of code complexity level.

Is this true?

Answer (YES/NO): NO